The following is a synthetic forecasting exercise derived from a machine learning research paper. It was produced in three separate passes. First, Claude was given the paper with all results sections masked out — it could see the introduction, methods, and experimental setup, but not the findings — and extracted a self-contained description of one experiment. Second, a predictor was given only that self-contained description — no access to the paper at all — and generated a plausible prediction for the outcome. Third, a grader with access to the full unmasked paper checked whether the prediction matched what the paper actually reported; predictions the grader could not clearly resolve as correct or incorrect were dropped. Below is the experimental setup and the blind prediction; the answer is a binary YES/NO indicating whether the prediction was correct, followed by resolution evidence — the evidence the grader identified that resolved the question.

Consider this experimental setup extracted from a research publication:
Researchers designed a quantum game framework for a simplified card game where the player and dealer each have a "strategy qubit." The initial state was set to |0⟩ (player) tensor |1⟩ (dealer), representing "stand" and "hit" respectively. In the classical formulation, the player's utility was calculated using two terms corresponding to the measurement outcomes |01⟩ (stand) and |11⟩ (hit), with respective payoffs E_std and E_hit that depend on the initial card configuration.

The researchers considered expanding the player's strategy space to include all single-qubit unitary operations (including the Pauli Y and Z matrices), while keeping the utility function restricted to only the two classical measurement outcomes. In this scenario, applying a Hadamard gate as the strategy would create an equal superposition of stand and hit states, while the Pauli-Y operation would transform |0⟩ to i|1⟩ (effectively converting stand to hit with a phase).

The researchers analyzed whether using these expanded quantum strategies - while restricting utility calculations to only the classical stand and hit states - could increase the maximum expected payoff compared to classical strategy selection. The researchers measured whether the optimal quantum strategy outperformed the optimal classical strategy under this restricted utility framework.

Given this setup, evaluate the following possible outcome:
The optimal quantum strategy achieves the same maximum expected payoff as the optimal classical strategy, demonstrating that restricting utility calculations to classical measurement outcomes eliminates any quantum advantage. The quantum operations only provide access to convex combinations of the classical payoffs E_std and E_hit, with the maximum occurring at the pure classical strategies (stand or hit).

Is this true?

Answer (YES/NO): YES